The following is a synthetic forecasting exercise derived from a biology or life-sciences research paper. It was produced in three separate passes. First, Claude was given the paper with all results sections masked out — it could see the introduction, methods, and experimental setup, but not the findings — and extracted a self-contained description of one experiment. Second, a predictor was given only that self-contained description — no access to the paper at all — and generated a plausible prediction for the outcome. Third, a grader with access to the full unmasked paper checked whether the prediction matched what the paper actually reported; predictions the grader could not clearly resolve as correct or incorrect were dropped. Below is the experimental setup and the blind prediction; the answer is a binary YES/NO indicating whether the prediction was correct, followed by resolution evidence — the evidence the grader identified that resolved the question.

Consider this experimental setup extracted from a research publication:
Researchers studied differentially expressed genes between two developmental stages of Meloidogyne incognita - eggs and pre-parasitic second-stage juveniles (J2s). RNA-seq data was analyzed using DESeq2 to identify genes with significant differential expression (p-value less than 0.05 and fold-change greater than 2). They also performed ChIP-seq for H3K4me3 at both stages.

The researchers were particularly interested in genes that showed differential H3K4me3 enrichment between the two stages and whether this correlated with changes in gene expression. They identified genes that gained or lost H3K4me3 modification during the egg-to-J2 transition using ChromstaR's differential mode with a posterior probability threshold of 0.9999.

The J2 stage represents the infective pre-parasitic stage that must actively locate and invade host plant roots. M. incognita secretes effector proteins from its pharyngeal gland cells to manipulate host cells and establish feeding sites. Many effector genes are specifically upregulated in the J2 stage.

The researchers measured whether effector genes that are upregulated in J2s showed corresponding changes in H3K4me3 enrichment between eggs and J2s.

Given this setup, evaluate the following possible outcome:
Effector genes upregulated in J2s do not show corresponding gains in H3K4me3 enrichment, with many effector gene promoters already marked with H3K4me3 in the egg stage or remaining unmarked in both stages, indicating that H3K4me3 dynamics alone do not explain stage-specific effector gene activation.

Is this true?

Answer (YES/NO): NO